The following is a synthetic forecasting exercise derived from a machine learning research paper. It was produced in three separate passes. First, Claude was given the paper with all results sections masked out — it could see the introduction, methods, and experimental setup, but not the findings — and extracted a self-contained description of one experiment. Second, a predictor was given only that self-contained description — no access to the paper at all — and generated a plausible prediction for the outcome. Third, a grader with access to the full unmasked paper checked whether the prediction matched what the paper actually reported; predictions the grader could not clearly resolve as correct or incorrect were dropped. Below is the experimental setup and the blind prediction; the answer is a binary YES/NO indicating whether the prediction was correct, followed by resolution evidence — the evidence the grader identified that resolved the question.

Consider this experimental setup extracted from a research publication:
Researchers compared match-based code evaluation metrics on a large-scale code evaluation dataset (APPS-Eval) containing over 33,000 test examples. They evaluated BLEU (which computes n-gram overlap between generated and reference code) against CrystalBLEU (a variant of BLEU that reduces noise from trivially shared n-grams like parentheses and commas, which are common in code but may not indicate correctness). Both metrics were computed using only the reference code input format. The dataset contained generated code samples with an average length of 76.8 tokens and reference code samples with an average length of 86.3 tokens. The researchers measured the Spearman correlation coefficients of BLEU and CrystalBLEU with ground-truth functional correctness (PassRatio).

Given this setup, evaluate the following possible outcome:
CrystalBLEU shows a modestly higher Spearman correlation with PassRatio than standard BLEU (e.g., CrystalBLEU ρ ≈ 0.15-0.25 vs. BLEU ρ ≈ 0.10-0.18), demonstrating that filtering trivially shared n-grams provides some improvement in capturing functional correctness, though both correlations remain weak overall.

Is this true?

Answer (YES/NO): NO